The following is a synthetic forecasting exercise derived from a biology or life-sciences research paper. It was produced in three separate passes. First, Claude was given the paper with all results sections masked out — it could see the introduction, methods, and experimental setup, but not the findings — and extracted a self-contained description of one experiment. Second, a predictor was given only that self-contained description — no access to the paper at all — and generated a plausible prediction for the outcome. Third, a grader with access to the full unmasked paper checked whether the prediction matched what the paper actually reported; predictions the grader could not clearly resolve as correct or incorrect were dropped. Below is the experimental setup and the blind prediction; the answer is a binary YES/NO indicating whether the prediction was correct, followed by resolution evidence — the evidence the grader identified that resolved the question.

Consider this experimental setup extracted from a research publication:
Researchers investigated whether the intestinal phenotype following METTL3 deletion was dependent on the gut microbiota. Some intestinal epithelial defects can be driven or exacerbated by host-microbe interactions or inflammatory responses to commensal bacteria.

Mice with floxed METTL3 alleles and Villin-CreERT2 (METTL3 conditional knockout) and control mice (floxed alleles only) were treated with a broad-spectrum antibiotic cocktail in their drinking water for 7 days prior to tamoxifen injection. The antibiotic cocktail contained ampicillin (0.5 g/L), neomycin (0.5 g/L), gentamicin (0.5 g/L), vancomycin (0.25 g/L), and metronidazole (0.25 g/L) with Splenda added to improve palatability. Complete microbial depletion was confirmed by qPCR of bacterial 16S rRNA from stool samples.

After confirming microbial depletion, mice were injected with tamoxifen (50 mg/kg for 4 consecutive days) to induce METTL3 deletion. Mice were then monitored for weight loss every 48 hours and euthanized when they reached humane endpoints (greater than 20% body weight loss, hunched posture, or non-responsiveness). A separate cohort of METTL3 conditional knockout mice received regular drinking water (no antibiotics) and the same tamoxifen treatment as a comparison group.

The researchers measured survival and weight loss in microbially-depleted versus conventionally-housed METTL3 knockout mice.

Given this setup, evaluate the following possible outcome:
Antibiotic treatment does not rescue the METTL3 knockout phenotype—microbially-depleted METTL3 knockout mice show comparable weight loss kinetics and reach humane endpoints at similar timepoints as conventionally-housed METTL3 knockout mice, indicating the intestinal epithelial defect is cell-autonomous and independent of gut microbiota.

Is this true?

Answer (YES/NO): YES